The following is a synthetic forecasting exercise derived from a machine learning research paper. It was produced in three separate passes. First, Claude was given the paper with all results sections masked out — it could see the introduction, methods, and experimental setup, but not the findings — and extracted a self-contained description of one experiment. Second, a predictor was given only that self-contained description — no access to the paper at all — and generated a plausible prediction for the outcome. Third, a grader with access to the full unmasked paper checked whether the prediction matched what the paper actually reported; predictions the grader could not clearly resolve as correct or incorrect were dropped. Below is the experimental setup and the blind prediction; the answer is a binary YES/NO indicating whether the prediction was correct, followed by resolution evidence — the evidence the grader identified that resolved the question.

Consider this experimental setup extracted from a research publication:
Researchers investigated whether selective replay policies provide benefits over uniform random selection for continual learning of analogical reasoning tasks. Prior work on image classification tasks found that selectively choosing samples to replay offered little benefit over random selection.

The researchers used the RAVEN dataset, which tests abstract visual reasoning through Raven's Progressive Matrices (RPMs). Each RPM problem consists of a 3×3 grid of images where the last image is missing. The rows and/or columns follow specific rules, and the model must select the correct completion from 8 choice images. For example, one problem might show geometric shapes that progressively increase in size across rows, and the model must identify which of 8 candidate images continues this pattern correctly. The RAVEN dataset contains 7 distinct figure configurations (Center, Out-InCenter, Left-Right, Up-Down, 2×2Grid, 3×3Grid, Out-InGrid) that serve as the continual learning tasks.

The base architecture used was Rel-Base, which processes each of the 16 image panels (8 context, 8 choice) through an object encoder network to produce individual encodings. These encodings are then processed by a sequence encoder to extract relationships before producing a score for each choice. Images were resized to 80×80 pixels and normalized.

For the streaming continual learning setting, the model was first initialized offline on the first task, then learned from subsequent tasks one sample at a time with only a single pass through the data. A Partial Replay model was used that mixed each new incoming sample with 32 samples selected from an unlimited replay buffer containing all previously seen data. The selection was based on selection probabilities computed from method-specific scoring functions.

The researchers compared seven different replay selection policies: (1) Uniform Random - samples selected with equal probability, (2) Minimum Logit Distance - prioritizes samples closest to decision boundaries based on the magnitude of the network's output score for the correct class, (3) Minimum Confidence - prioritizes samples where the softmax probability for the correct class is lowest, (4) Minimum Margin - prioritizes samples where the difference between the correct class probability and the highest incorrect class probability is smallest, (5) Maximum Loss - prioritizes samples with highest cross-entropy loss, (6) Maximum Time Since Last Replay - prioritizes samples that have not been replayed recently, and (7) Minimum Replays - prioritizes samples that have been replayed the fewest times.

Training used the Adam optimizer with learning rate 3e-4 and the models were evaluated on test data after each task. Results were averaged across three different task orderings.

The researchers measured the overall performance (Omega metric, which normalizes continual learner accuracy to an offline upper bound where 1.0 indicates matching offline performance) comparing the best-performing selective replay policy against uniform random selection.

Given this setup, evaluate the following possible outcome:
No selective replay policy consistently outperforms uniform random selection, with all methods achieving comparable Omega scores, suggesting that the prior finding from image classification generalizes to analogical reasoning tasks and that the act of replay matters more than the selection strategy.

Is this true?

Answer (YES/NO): NO